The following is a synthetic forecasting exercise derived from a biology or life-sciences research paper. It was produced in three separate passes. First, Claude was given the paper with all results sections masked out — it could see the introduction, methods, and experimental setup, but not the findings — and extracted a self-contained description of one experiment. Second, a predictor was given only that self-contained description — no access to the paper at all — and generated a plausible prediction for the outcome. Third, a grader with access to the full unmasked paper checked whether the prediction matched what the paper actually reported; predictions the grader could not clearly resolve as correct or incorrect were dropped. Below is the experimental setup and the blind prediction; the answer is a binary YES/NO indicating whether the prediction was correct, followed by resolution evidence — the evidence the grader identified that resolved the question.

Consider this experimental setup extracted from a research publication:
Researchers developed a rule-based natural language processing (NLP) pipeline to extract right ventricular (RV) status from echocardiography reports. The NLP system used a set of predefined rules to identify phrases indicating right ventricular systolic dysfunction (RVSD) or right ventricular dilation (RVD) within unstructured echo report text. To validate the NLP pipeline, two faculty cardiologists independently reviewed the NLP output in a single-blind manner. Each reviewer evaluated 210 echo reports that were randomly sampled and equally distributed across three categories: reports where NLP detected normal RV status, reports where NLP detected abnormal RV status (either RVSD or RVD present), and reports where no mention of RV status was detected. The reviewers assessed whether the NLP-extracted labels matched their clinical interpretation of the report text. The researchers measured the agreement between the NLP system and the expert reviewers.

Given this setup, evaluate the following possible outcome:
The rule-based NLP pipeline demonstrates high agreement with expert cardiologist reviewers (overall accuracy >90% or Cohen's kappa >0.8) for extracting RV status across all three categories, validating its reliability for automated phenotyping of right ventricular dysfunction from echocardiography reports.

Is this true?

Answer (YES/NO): NO